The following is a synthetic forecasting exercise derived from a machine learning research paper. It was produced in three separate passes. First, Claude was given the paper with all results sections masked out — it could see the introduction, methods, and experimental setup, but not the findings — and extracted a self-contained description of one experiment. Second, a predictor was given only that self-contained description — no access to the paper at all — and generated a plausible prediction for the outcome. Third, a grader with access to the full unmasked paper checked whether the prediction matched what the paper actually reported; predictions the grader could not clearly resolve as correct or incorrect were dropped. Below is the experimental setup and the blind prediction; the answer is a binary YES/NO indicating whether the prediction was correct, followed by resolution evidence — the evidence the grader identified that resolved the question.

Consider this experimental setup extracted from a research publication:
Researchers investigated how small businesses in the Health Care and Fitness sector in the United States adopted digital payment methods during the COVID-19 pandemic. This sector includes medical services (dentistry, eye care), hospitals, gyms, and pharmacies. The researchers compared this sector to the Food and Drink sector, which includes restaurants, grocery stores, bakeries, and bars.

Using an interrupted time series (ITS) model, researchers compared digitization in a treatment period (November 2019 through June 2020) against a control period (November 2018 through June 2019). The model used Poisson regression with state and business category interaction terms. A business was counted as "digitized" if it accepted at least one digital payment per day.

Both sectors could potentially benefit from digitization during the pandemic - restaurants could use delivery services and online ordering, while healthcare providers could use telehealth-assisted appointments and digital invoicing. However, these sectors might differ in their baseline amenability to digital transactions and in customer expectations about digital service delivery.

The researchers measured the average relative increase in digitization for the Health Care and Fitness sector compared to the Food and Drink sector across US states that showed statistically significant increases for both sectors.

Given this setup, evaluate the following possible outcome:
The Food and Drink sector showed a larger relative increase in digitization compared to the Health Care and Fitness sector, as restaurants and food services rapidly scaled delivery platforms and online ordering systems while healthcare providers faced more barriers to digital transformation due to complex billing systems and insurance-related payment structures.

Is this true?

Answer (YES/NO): YES